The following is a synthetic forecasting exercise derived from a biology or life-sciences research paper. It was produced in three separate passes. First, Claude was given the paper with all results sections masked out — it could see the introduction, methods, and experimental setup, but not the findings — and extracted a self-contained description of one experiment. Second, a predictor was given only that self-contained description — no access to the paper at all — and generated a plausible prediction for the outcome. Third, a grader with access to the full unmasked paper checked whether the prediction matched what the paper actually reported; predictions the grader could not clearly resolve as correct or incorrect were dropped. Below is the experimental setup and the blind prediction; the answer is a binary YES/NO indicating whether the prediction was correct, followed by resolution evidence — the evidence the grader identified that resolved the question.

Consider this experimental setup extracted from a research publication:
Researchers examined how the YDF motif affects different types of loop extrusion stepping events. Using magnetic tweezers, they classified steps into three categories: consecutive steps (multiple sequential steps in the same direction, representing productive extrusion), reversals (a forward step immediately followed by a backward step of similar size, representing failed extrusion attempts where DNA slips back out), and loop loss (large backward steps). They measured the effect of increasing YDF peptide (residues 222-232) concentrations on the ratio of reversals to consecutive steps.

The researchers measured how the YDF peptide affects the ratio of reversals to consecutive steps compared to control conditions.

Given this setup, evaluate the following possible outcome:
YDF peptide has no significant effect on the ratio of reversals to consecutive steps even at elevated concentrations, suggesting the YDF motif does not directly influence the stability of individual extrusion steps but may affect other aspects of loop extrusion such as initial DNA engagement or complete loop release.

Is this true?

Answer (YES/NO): NO